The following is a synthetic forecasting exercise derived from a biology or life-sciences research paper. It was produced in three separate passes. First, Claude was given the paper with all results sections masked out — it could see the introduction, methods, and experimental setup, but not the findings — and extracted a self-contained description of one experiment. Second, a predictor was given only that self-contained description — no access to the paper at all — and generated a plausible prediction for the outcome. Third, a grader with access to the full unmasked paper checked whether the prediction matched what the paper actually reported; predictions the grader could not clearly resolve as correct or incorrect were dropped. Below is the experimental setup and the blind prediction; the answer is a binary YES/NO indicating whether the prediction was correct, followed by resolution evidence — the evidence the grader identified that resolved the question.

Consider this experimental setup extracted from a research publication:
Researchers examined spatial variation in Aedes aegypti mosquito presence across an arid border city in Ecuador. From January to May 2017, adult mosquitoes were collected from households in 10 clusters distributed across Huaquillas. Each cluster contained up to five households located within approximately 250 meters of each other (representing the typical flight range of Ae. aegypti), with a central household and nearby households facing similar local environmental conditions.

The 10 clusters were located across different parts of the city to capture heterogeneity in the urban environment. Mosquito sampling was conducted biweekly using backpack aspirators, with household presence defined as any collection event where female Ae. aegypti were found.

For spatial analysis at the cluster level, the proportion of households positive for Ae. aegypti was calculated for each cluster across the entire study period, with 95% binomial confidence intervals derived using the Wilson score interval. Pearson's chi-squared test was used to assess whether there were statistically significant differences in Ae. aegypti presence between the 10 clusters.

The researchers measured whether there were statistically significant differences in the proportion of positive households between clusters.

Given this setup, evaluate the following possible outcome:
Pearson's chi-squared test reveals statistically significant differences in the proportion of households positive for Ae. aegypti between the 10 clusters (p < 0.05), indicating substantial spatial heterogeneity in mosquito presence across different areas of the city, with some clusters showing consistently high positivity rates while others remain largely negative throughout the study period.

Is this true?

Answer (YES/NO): YES